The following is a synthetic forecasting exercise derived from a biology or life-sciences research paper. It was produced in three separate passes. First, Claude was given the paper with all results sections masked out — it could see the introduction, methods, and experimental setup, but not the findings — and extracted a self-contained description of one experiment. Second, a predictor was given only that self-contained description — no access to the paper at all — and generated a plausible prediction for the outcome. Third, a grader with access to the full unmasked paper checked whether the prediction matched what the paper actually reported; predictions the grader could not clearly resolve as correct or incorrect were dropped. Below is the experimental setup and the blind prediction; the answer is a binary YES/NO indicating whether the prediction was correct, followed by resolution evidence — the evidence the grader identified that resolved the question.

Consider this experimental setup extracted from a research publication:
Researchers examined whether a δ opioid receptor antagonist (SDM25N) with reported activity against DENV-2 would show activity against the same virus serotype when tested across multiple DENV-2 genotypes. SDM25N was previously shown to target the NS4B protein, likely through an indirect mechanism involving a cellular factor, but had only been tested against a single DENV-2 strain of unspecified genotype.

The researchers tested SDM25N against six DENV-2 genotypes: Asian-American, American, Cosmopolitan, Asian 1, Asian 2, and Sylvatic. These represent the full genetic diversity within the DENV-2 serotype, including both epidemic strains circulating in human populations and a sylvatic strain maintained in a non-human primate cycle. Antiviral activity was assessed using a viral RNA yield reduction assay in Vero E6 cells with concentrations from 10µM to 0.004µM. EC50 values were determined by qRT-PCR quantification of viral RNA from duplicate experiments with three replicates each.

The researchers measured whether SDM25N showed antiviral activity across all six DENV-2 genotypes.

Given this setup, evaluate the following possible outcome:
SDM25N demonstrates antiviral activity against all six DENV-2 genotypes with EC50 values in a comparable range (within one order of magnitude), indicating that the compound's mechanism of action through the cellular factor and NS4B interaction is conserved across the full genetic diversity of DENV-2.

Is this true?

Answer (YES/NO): NO